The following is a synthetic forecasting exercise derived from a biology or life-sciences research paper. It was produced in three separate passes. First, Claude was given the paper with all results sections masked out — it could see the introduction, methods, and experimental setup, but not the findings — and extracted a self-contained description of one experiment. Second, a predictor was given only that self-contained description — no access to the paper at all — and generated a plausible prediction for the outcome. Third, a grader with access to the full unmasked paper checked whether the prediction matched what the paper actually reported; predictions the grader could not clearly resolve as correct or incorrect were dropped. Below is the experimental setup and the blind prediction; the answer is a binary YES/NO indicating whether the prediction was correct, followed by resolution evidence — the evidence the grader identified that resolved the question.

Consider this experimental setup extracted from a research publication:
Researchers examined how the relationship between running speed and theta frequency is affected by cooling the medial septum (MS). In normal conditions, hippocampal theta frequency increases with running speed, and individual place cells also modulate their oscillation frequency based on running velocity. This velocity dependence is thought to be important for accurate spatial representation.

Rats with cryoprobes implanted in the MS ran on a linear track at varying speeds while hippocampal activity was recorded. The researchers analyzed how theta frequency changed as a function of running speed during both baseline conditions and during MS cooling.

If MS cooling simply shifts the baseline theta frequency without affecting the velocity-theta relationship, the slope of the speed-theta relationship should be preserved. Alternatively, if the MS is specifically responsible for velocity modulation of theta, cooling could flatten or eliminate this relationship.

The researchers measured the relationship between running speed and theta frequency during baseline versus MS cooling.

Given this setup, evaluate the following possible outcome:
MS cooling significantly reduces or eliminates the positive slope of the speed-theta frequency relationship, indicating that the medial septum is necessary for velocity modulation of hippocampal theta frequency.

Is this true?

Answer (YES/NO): NO